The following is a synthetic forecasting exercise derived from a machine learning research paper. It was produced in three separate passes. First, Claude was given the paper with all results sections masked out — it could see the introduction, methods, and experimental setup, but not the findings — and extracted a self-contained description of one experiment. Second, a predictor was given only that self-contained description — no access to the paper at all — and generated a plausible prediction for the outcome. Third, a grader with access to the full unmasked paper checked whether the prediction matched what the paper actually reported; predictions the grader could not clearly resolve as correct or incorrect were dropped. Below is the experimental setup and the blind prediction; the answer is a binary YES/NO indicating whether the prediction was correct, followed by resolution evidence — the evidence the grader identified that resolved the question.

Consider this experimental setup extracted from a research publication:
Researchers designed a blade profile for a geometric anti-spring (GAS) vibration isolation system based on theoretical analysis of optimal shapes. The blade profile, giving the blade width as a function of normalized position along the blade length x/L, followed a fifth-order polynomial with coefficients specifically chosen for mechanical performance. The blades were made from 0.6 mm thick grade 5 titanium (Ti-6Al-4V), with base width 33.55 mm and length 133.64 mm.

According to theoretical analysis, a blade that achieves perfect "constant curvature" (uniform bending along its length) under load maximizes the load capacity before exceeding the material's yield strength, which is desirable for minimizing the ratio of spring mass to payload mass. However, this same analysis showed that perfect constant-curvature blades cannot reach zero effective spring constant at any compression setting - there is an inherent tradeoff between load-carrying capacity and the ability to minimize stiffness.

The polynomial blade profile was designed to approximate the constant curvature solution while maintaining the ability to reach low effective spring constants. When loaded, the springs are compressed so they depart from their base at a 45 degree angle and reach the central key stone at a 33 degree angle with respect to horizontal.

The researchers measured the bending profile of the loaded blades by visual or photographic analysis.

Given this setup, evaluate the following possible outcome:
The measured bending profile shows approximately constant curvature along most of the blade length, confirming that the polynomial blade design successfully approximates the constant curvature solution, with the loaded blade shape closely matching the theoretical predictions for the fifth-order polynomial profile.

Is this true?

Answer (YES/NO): YES